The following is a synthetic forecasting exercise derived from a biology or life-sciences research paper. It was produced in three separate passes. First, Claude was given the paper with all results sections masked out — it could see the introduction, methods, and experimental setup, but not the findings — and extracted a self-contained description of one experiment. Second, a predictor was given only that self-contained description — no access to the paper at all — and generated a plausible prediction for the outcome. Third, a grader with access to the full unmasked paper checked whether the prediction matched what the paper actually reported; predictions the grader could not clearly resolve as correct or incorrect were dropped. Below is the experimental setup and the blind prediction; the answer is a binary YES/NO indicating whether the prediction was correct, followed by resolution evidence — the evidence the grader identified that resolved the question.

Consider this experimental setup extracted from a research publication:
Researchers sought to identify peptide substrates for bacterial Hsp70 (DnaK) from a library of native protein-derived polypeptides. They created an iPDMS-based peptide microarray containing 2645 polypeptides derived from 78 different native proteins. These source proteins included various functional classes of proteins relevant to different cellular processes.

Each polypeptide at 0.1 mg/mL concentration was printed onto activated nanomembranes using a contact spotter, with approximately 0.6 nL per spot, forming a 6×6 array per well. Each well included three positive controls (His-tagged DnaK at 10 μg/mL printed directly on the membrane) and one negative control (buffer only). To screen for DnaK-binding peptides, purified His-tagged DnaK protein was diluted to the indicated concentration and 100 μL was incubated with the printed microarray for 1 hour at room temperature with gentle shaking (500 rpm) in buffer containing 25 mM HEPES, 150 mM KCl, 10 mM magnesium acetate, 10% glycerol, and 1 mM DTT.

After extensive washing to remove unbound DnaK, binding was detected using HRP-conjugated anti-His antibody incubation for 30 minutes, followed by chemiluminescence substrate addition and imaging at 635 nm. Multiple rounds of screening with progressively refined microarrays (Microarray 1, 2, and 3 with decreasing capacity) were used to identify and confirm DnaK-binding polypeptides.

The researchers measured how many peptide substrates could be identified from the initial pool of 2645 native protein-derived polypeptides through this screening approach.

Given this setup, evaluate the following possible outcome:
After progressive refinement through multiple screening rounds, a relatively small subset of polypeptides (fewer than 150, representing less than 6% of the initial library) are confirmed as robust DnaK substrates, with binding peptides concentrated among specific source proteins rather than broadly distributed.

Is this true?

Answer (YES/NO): YES